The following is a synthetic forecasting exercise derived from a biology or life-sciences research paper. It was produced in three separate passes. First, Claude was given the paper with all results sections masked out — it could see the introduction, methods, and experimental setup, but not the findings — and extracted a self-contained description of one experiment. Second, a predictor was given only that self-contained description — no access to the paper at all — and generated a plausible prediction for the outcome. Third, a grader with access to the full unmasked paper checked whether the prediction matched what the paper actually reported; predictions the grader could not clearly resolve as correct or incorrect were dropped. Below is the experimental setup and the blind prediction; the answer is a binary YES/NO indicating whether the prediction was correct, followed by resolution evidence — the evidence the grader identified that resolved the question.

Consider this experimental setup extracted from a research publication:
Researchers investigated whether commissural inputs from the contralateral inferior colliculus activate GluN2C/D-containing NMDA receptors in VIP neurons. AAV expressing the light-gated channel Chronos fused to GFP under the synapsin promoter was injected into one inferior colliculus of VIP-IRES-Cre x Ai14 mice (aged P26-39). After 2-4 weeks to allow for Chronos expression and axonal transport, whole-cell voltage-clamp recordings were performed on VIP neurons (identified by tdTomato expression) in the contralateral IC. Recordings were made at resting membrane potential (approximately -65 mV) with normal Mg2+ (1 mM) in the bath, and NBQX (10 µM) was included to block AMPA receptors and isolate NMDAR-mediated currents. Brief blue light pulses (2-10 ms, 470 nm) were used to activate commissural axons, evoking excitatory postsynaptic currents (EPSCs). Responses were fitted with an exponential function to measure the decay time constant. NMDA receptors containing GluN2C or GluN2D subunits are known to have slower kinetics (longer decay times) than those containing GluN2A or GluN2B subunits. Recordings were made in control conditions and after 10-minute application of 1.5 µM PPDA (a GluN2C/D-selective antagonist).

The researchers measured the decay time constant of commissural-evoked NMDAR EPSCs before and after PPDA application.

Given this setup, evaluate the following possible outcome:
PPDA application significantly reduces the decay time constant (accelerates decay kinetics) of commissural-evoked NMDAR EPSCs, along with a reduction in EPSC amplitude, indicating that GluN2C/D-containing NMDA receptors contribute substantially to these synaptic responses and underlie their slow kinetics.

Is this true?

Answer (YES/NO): YES